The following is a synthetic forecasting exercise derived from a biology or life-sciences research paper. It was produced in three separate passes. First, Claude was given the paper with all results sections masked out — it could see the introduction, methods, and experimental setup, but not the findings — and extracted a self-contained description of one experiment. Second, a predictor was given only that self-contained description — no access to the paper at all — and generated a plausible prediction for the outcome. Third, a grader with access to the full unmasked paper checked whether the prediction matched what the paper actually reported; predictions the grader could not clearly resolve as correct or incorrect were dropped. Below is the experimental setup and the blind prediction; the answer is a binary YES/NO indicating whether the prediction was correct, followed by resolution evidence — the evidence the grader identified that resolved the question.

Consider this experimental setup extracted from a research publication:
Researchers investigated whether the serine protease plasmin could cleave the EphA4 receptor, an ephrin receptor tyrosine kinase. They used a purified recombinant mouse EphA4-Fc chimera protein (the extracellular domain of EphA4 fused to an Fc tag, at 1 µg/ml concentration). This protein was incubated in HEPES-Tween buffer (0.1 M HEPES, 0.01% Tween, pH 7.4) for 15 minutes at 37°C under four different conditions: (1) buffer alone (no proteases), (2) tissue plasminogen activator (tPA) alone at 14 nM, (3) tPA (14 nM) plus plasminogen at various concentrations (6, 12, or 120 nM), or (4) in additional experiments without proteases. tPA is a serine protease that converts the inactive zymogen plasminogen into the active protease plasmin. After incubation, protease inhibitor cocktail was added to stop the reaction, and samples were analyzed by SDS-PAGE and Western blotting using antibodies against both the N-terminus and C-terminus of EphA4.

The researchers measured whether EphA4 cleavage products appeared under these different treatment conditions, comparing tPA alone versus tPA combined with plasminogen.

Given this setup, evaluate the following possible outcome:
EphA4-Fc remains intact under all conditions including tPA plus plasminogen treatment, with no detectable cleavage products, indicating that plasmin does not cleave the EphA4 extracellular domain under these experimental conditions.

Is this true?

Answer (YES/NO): NO